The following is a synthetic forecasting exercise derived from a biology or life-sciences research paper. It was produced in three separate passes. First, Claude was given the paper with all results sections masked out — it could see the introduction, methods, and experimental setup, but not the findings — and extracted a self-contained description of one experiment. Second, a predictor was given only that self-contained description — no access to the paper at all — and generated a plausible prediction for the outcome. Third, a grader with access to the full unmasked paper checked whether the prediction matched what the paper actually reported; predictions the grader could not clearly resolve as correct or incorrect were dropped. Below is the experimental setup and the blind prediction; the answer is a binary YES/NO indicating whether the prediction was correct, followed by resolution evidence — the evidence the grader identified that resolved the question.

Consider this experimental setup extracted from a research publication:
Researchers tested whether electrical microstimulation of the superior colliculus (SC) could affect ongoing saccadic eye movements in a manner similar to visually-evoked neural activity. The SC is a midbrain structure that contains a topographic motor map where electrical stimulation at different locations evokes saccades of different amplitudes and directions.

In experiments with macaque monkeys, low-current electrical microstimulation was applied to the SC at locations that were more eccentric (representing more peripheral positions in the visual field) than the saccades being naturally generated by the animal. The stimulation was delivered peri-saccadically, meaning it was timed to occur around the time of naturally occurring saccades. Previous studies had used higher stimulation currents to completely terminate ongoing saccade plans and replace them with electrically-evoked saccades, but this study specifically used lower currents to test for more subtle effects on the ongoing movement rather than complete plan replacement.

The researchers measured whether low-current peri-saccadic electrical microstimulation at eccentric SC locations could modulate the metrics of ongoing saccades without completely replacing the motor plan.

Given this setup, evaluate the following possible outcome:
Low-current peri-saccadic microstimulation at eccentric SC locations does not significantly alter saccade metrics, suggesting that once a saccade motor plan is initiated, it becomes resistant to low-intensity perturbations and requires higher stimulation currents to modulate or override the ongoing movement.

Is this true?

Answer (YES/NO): NO